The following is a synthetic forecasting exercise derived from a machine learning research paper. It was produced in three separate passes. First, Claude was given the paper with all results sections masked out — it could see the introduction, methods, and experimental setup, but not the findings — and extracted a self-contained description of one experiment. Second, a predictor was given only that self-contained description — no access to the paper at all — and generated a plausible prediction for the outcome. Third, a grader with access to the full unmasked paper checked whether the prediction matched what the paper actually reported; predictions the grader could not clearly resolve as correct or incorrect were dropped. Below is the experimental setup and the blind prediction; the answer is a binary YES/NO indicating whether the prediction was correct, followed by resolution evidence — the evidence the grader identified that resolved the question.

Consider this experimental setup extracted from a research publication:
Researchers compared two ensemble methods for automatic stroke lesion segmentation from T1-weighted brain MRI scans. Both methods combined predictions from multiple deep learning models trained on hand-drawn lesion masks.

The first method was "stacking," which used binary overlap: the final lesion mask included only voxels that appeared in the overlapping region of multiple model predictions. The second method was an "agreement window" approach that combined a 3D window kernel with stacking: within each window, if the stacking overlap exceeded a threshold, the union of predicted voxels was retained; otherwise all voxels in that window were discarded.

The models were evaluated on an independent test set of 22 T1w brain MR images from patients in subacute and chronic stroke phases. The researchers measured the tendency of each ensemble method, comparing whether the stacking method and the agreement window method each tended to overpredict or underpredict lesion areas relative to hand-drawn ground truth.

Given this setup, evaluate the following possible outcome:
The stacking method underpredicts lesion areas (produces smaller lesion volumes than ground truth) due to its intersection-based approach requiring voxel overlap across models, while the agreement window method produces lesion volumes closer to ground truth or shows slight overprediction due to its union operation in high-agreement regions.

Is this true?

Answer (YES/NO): YES